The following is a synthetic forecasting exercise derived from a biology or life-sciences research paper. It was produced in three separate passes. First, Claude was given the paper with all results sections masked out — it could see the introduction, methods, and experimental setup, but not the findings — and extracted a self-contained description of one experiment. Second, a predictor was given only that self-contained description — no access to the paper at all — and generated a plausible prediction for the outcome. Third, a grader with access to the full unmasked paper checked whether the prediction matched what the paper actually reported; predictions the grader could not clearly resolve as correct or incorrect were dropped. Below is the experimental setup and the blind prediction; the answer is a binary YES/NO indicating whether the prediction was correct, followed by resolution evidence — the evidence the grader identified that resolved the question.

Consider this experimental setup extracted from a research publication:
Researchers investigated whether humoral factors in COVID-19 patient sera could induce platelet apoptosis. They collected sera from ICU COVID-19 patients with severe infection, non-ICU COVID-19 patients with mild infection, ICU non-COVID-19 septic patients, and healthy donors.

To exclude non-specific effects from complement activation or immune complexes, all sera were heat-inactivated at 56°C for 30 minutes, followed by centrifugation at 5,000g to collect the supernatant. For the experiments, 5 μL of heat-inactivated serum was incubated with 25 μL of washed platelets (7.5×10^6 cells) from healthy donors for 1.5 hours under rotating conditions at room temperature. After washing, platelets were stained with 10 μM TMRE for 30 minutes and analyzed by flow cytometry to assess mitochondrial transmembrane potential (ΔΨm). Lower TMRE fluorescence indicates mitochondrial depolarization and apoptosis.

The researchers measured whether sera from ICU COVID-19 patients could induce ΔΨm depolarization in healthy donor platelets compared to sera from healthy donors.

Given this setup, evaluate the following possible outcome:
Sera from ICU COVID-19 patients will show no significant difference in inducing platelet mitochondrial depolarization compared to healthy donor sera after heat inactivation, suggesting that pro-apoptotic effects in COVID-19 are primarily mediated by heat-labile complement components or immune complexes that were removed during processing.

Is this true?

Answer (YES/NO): NO